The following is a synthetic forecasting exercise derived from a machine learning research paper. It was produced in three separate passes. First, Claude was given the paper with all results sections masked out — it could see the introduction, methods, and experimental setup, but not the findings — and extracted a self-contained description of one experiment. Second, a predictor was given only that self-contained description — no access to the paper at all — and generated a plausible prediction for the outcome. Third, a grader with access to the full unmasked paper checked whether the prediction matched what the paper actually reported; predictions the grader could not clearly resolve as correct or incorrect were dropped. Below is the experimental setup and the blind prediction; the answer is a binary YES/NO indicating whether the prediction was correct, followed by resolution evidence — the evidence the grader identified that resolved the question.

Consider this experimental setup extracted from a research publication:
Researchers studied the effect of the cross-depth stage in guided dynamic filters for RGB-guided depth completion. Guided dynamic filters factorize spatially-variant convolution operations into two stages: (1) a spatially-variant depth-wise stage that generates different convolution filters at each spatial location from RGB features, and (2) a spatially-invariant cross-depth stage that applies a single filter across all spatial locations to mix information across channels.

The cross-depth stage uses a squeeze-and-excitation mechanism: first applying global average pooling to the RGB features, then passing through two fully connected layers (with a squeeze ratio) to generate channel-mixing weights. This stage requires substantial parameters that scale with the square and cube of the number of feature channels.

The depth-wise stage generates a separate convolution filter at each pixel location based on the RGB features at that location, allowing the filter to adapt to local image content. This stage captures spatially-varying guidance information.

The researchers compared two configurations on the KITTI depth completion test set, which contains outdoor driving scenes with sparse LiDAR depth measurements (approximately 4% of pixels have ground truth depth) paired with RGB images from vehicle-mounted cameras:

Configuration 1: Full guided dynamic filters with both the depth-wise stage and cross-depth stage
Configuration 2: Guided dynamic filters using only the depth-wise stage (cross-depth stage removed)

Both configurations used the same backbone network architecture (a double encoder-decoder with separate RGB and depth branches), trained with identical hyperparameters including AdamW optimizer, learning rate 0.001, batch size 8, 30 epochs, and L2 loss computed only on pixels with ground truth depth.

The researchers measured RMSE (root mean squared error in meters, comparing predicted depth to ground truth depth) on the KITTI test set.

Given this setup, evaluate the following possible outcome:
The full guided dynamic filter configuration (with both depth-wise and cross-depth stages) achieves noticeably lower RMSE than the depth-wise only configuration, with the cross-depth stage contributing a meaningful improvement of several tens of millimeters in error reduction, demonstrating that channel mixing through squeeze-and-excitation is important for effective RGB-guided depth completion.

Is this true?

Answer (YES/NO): NO